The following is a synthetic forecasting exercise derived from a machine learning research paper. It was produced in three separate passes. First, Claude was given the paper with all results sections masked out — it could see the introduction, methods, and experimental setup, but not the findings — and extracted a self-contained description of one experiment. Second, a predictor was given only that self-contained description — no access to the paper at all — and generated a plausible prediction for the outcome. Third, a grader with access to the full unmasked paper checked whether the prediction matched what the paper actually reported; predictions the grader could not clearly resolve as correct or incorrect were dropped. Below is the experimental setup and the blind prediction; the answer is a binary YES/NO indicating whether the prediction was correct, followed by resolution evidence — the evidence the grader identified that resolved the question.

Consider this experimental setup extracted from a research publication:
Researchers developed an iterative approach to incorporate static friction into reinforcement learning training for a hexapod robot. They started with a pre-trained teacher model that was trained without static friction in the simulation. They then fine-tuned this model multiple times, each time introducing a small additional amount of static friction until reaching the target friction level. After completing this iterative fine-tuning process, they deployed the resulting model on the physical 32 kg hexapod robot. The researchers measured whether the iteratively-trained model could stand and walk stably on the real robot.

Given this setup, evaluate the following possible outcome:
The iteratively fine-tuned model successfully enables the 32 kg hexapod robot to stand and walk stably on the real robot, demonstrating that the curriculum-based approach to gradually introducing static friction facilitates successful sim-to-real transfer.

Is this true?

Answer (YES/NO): NO